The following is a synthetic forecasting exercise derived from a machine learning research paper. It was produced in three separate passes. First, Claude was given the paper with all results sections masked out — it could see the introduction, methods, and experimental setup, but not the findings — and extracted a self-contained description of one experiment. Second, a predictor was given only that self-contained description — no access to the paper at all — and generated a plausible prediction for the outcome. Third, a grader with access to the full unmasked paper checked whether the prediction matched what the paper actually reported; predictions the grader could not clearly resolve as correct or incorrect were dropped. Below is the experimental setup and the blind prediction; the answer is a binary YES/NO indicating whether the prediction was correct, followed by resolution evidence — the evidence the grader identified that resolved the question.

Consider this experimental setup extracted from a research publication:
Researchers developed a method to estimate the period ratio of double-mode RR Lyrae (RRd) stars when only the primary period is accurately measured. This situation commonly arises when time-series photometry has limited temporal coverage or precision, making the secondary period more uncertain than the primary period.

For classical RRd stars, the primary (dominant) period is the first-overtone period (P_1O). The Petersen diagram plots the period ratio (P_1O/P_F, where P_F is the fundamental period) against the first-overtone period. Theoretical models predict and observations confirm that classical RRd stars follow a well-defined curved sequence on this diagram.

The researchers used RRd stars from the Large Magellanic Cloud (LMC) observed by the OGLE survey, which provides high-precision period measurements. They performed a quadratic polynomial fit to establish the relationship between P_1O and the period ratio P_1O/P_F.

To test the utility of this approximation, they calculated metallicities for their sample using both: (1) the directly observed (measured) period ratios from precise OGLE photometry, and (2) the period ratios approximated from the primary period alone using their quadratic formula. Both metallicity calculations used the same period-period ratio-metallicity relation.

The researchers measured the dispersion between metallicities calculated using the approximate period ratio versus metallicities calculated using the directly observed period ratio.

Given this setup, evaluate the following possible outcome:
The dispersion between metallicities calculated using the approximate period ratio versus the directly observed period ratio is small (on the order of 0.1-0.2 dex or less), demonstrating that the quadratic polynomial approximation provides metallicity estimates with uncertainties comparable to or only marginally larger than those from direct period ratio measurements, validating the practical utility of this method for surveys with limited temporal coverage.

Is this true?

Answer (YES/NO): YES